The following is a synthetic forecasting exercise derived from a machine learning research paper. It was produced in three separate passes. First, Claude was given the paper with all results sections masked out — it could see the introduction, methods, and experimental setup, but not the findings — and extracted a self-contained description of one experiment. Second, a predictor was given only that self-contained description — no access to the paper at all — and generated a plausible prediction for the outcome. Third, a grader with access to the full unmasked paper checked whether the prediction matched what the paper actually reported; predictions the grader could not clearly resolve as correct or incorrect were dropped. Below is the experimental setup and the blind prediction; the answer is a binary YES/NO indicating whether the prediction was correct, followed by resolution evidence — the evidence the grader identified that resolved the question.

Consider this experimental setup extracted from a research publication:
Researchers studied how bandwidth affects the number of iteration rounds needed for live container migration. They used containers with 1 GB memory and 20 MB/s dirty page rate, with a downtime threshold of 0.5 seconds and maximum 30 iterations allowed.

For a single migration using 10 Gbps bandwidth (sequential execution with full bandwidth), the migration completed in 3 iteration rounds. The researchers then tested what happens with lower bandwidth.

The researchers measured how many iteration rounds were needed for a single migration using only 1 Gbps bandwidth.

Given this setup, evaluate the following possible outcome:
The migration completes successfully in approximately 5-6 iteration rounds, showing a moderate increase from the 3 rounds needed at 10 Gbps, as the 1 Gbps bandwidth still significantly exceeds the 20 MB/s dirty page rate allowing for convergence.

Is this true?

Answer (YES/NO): NO